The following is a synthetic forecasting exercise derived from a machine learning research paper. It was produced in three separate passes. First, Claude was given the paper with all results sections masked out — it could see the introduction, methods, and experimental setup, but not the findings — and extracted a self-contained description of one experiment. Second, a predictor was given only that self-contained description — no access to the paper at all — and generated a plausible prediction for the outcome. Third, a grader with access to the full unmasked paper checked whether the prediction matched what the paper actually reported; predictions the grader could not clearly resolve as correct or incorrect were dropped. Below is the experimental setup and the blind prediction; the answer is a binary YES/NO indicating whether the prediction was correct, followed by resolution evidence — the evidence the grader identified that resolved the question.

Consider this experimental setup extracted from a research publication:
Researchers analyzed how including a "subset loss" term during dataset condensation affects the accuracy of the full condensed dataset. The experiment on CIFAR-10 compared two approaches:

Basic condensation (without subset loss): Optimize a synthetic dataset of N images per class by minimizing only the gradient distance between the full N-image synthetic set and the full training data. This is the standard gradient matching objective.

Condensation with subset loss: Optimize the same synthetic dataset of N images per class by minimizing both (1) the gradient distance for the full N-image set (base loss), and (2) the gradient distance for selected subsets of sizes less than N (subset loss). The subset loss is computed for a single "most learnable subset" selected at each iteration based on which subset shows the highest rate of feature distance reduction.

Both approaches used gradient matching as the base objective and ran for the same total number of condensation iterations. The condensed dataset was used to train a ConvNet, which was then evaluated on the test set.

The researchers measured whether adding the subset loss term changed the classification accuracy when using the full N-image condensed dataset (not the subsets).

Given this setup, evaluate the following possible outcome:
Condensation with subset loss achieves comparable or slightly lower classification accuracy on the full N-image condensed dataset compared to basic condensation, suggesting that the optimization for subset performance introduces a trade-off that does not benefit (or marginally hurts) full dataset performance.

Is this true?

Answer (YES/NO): YES